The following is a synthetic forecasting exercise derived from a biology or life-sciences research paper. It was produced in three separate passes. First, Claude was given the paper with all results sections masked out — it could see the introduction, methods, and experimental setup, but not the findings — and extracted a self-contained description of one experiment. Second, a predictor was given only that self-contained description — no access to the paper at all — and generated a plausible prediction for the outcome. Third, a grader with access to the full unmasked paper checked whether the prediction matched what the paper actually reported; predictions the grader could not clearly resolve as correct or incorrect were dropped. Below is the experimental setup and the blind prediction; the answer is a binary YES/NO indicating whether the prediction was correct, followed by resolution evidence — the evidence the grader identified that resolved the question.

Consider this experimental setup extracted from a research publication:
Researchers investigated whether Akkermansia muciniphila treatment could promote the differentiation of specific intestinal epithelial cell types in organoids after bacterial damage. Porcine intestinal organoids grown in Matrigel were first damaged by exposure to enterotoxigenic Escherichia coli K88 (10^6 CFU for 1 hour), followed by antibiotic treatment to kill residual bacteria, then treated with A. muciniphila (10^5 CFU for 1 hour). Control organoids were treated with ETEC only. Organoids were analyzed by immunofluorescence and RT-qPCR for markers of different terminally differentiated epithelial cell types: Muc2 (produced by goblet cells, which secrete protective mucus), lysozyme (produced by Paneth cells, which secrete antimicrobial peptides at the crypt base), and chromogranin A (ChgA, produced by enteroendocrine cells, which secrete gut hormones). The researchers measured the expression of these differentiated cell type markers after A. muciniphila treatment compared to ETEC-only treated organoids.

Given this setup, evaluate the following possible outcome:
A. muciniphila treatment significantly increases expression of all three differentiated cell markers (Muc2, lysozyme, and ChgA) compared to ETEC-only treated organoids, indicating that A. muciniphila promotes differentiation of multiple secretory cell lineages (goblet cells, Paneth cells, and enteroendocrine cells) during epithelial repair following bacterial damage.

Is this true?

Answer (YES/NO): NO